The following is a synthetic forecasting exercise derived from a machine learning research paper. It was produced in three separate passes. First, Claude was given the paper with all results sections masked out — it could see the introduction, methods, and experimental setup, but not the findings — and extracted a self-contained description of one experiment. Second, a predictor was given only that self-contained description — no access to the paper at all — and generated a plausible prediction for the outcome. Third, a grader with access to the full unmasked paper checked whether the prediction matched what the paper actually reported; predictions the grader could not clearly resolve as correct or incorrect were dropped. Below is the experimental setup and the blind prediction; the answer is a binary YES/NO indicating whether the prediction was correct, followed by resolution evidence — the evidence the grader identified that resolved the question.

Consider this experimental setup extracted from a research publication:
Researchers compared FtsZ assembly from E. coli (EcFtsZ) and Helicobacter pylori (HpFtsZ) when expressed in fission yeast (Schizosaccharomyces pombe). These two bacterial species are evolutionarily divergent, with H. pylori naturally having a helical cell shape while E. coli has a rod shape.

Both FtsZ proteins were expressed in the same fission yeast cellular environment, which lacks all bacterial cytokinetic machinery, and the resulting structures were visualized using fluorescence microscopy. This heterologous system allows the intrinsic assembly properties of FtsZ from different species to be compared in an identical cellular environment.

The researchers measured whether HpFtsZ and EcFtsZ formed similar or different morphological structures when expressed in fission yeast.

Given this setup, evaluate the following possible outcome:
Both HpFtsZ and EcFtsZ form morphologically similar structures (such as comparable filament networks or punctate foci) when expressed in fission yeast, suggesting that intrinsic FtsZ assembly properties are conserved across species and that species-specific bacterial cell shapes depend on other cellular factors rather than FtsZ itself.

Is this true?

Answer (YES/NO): NO